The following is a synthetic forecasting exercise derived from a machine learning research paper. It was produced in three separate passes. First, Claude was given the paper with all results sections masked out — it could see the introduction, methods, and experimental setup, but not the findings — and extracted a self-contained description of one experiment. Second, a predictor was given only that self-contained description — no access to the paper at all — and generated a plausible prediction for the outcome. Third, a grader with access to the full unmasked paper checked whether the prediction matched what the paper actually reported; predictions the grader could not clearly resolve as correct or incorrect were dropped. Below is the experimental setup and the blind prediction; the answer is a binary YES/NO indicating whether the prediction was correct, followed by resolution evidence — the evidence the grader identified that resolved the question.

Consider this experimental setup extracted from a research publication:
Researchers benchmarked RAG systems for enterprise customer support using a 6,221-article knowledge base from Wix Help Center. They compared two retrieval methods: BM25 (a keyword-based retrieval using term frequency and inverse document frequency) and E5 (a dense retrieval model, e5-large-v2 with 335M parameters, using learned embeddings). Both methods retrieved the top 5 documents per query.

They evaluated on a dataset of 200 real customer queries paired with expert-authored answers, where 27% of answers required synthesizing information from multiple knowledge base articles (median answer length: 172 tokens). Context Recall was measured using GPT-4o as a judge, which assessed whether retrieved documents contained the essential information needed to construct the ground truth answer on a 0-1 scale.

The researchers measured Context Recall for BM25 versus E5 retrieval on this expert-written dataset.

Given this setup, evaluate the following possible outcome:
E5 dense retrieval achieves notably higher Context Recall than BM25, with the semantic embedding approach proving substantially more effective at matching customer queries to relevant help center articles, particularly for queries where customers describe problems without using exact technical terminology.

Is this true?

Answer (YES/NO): YES